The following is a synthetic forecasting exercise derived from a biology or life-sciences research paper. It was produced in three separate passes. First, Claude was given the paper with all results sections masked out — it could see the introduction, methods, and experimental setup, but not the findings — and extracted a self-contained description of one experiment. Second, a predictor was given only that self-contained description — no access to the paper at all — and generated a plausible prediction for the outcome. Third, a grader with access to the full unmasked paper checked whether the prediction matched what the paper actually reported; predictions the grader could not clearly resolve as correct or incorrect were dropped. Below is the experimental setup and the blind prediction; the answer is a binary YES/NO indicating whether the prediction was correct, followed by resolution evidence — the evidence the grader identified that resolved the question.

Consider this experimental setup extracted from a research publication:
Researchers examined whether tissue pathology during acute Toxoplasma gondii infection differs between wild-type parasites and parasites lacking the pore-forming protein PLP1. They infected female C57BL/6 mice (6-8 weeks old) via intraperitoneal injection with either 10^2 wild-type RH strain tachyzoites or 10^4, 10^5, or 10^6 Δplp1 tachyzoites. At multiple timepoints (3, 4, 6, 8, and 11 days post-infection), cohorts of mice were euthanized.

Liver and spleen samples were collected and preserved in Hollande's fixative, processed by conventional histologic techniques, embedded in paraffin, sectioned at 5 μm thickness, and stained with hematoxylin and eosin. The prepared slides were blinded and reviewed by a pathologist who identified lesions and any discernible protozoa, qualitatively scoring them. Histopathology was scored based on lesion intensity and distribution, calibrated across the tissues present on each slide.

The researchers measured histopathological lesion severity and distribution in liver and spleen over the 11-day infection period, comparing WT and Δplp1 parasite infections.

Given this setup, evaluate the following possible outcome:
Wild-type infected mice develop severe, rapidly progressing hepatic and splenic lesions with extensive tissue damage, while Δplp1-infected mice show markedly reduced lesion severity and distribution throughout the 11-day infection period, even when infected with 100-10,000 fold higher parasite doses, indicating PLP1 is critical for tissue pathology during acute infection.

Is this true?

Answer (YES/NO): NO